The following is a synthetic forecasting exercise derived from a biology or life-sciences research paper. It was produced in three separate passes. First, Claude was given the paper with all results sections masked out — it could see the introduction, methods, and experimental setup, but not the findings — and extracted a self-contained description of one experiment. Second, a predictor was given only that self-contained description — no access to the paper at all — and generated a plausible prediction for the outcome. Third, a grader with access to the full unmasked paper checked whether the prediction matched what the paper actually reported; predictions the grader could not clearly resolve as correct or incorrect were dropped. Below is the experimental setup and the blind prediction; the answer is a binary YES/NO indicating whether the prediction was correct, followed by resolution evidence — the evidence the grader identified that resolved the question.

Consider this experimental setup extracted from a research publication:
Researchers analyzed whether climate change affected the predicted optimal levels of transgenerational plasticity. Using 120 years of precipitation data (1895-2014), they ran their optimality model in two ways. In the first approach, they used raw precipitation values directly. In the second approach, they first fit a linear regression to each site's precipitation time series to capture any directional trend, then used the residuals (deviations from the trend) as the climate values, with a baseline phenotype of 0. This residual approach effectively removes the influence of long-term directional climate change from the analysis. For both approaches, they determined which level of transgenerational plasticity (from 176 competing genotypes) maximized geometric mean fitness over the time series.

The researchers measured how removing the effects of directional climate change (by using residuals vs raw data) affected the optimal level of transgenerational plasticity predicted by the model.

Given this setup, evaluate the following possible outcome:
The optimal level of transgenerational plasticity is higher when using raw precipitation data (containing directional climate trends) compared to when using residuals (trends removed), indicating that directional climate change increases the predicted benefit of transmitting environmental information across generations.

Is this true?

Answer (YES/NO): YES